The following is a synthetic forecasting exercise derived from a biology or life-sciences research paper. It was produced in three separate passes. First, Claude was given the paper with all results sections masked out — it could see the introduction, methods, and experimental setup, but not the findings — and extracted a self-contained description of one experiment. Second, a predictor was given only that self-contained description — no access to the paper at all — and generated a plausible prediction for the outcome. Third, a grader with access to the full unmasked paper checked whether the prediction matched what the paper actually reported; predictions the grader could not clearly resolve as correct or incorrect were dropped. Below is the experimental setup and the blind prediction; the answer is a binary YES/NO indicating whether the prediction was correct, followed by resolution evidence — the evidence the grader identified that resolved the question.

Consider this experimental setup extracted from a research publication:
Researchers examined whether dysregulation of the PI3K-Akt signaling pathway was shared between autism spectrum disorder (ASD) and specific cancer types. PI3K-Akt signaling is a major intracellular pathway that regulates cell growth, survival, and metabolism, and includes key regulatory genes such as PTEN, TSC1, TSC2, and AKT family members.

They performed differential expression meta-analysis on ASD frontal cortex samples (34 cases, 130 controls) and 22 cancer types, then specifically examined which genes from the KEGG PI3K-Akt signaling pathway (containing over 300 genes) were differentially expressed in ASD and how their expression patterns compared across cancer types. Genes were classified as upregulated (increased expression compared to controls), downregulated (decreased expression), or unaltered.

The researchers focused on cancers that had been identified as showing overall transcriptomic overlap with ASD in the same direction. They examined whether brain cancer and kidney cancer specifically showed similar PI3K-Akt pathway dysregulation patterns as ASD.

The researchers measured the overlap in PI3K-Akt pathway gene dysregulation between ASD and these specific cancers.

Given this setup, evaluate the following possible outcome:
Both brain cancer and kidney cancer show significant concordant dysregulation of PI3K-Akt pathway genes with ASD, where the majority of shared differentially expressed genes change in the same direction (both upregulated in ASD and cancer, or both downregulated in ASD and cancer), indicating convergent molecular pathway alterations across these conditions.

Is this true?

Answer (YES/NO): YES